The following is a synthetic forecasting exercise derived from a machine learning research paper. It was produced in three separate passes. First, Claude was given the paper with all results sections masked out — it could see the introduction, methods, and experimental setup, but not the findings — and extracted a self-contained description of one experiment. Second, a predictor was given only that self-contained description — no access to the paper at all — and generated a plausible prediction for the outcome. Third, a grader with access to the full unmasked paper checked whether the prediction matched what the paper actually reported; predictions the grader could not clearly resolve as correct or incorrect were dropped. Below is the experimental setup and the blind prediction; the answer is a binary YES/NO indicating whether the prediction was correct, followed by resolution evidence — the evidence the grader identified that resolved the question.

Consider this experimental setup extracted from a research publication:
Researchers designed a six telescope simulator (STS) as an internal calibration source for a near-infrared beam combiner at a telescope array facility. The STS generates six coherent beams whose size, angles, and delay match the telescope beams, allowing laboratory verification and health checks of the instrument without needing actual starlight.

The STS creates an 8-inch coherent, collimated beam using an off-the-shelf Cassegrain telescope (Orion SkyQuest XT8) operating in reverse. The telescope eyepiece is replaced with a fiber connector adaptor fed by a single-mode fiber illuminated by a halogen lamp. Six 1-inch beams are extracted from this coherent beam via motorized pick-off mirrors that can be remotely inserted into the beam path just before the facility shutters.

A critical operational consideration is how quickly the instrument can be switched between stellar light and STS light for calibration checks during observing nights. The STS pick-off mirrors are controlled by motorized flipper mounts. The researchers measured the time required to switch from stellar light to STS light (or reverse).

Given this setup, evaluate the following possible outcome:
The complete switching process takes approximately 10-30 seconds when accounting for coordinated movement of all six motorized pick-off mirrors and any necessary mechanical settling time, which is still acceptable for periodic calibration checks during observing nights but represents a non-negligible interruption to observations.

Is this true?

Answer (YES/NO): NO